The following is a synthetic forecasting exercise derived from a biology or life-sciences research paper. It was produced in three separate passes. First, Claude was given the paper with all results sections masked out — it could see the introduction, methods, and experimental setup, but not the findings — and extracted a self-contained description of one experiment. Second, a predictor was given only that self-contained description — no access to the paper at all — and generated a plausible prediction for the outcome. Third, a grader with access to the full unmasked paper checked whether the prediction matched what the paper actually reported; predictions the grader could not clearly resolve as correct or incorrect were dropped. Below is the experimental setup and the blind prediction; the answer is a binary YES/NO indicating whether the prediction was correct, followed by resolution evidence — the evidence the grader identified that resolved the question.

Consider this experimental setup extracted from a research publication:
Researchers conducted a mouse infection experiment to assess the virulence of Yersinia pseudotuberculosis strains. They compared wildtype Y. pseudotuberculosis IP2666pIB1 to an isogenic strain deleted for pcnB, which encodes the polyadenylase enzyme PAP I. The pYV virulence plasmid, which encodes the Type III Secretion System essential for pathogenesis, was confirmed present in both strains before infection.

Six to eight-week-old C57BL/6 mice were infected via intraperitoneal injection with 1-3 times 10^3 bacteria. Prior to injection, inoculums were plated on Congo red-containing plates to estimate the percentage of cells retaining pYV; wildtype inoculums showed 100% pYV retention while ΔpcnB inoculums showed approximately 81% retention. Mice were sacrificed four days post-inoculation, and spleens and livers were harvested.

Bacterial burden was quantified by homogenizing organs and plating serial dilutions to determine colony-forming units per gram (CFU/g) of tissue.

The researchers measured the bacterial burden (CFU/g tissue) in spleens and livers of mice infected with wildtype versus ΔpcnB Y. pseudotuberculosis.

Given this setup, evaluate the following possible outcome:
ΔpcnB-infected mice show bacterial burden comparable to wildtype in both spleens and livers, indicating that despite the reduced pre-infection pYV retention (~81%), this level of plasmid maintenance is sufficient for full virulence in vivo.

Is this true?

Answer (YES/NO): NO